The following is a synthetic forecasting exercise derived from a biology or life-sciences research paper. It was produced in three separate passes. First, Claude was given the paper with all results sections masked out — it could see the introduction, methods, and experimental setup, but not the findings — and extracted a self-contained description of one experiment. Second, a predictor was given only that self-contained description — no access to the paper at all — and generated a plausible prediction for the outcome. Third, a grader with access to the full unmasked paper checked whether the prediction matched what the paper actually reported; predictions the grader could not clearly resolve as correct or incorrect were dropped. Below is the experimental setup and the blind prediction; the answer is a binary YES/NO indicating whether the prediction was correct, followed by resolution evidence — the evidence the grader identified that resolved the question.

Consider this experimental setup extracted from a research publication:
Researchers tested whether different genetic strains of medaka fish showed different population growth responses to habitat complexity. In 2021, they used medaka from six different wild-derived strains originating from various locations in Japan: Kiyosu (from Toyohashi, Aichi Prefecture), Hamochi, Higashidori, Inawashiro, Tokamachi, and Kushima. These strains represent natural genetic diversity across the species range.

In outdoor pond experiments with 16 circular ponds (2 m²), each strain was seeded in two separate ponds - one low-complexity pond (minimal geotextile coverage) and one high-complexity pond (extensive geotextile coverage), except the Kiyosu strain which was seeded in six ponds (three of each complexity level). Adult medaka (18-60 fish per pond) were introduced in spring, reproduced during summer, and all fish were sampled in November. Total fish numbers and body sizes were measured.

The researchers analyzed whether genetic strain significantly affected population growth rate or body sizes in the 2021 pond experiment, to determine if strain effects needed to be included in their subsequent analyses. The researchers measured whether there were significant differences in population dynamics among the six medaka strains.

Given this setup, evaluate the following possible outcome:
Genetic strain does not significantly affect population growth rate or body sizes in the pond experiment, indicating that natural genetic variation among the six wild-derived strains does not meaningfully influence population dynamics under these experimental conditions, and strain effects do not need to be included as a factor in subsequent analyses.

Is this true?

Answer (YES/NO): YES